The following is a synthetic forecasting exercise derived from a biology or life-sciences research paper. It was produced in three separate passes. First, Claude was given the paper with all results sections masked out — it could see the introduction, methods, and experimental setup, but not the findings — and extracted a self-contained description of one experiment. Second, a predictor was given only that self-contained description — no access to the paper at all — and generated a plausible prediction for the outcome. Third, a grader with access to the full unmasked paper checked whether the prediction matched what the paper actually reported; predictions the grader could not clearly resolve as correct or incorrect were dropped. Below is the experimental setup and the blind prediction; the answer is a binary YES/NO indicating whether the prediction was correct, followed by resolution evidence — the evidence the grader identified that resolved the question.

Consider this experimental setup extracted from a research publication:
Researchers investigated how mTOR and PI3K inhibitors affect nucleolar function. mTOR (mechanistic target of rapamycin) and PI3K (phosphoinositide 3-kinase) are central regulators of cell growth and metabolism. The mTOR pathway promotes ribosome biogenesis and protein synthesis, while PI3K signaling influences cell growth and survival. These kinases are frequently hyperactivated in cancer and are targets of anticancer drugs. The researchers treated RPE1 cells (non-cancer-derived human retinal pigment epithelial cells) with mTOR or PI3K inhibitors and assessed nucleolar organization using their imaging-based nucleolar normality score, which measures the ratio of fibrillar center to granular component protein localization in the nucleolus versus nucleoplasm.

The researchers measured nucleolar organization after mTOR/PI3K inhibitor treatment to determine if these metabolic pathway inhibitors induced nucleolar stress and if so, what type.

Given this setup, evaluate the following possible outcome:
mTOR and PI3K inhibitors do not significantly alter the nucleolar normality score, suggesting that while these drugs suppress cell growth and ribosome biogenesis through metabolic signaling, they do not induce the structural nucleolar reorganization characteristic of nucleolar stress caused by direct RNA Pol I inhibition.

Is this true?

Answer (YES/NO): NO